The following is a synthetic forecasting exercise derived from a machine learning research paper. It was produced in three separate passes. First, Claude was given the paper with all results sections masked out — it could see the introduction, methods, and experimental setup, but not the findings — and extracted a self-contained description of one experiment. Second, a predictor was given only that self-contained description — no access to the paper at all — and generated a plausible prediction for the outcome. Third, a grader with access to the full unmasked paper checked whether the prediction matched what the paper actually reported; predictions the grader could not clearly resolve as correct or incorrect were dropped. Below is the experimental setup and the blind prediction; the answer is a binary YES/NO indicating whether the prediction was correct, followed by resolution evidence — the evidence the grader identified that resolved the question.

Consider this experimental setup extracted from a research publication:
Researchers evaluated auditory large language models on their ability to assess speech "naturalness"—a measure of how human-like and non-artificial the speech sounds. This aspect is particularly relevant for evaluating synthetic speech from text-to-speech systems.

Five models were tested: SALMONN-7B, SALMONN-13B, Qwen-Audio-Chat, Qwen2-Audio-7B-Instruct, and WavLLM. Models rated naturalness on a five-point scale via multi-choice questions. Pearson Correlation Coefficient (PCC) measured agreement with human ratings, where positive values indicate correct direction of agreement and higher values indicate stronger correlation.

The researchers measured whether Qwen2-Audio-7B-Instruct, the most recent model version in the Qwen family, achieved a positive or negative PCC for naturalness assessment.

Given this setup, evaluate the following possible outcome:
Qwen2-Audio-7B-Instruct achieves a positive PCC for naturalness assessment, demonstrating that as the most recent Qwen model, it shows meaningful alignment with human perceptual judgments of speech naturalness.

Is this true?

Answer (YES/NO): NO